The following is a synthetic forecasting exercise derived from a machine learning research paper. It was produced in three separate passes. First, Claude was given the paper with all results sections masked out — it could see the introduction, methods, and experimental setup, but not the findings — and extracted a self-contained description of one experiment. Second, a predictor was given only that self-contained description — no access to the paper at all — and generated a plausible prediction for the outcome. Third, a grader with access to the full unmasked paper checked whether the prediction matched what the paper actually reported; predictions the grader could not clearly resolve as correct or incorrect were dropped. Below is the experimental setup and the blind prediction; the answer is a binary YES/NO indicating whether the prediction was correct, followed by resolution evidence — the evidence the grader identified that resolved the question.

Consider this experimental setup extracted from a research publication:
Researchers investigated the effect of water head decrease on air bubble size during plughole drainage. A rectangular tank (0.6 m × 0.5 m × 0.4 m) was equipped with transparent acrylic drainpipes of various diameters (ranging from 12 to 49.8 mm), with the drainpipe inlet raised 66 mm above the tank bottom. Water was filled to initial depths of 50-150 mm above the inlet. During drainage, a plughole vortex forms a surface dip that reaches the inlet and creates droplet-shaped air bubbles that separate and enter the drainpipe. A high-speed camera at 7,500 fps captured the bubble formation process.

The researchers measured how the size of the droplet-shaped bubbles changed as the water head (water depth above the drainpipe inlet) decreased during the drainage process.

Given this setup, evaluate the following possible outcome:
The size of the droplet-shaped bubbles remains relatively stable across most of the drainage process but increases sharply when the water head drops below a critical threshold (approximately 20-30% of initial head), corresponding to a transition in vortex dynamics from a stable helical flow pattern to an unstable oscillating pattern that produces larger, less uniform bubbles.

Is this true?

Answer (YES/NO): NO